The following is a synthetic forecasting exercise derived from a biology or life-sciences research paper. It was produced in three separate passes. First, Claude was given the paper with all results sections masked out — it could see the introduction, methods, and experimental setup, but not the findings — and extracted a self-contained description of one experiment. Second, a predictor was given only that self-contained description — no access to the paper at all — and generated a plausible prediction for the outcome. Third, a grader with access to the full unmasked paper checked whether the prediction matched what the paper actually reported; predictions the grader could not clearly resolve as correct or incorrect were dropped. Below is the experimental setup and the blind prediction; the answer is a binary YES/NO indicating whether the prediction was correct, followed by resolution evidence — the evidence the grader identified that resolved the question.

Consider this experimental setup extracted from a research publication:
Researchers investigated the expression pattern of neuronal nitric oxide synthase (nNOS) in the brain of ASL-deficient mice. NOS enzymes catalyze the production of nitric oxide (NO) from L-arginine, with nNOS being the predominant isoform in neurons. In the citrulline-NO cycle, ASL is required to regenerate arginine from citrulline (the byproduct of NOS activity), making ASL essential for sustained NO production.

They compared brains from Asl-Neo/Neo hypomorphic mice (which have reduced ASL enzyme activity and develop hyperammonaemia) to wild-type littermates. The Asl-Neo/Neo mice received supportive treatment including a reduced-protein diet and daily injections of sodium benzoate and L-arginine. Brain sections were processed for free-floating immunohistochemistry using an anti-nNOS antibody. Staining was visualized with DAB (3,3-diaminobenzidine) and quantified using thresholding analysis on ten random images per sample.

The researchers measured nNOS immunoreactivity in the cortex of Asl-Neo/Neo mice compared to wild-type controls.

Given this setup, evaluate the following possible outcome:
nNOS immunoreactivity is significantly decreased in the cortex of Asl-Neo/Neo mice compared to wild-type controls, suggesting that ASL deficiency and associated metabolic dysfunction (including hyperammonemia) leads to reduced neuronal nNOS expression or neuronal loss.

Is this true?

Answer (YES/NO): NO